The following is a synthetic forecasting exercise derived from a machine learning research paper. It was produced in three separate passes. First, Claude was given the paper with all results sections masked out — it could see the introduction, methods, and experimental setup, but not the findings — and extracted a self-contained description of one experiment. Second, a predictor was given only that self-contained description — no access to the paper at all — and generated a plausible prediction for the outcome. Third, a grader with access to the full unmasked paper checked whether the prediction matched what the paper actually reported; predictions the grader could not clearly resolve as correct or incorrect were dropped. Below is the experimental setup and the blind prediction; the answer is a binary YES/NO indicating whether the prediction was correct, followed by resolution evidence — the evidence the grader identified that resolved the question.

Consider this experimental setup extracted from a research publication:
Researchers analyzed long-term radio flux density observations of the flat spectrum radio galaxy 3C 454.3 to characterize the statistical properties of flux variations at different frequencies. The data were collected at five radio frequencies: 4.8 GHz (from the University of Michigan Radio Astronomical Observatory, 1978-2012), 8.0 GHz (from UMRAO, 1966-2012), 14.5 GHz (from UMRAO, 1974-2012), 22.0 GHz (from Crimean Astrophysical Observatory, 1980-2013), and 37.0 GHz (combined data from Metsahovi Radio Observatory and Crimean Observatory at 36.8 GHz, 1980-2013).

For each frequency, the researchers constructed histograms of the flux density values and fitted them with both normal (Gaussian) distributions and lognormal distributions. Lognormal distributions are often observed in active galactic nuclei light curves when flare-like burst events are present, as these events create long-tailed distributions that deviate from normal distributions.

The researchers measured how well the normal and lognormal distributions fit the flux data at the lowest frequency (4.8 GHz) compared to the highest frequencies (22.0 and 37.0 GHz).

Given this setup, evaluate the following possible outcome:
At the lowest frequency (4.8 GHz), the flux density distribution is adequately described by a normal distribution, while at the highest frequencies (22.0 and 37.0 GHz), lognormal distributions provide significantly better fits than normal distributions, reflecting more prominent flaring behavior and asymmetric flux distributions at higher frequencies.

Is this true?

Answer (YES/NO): YES